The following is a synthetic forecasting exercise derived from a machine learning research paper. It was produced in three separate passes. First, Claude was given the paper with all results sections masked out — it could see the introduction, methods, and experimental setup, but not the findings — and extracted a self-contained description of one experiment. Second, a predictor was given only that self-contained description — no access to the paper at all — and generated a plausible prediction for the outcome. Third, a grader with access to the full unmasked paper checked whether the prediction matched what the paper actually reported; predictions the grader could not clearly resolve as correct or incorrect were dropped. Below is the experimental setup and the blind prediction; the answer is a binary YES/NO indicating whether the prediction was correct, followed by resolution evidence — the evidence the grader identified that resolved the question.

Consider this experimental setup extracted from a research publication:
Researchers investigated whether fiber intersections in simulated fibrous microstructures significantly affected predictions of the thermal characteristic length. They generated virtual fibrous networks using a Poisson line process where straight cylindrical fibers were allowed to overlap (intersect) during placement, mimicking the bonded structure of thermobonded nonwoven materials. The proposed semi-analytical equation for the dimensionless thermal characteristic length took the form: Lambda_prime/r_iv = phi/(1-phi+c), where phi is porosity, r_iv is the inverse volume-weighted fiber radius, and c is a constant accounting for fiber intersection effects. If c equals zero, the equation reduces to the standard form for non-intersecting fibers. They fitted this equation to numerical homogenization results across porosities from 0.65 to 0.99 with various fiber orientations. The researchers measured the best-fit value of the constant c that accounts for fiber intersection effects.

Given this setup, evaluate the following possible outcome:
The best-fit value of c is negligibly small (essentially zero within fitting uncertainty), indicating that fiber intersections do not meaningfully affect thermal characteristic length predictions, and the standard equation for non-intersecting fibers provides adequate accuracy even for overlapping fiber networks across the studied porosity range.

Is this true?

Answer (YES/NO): NO